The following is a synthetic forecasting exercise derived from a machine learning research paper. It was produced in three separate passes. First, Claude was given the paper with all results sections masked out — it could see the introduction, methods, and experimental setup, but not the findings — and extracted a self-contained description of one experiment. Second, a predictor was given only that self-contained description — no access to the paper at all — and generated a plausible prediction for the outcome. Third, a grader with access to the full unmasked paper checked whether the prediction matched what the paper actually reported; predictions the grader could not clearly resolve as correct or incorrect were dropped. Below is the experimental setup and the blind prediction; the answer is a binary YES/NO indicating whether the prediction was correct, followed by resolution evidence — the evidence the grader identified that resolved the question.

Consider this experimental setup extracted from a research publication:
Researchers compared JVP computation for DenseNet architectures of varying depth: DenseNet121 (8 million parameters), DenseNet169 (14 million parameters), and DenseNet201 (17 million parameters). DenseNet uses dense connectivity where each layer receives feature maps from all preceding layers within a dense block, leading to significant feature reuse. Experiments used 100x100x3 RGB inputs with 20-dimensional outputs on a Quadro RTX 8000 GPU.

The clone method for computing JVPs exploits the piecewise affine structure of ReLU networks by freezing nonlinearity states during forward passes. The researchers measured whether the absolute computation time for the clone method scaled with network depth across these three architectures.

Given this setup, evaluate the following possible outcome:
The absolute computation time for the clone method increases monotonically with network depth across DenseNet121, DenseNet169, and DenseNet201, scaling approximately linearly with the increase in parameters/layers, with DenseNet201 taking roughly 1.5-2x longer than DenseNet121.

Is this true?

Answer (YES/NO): NO